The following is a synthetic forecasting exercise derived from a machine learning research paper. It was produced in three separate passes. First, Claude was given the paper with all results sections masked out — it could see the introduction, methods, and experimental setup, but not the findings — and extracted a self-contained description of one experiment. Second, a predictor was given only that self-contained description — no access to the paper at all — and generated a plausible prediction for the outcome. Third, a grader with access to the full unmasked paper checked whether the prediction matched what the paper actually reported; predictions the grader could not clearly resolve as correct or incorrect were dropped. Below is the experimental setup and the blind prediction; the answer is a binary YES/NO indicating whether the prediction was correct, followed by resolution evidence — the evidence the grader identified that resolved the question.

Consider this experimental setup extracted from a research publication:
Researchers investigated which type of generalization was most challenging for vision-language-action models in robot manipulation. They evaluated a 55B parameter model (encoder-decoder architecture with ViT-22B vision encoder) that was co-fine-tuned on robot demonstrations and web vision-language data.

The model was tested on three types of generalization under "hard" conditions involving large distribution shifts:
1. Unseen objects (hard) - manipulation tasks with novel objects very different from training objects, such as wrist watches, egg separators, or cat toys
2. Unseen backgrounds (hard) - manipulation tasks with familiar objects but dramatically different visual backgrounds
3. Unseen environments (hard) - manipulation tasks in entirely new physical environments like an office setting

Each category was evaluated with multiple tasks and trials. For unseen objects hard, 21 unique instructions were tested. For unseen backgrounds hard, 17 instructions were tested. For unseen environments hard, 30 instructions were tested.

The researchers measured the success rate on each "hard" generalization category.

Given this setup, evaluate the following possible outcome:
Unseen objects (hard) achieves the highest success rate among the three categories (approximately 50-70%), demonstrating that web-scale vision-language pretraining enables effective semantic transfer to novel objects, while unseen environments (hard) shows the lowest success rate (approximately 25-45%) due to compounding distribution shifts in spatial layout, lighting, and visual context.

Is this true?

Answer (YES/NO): YES